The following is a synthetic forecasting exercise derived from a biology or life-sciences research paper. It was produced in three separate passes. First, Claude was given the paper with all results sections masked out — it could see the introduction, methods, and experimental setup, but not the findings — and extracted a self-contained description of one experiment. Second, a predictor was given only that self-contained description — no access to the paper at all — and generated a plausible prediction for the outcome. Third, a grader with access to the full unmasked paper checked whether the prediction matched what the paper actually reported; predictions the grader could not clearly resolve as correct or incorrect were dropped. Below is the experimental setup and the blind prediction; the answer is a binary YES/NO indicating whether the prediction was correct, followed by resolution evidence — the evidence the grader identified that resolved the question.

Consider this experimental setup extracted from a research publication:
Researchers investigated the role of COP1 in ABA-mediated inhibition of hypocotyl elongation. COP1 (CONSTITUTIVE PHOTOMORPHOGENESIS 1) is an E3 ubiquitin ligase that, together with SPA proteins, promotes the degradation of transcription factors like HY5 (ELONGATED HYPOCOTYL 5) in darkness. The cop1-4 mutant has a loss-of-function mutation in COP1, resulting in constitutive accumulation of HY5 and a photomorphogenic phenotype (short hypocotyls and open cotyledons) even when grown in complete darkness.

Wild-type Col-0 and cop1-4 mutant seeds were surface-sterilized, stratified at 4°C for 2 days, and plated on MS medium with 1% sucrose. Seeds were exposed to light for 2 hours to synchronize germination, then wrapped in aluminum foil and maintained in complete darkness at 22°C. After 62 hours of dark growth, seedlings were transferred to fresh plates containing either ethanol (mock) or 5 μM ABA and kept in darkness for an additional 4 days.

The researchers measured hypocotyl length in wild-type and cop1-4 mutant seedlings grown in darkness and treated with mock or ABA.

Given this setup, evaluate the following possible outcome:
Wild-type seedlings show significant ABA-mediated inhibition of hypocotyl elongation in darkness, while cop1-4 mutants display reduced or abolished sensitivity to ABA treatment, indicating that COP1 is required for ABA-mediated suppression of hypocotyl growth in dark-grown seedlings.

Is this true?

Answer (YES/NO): NO